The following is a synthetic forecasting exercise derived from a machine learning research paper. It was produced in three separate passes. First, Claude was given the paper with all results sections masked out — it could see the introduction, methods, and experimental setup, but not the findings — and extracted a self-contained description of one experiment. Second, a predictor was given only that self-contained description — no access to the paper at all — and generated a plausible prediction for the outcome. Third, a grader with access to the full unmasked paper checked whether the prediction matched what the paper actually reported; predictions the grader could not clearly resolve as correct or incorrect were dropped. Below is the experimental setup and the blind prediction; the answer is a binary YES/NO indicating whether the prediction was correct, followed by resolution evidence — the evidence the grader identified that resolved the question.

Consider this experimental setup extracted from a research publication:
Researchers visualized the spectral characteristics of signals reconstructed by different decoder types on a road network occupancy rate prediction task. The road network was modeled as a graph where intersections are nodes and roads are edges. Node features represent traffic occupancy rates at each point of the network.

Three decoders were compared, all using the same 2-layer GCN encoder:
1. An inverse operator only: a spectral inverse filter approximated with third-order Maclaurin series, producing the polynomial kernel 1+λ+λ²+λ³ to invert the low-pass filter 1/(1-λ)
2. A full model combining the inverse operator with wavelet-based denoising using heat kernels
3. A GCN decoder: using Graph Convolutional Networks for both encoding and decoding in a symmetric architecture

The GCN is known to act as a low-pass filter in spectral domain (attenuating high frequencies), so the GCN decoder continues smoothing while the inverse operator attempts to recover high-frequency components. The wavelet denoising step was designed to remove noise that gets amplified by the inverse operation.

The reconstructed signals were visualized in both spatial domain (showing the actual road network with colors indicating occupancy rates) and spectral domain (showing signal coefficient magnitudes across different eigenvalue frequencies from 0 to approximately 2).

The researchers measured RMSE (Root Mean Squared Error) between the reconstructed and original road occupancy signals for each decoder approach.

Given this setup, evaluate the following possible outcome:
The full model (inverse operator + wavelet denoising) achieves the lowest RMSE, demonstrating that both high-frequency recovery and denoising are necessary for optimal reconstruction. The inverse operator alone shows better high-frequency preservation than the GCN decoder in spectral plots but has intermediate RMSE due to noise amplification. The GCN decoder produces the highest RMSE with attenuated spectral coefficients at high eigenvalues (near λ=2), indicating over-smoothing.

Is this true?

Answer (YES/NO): NO